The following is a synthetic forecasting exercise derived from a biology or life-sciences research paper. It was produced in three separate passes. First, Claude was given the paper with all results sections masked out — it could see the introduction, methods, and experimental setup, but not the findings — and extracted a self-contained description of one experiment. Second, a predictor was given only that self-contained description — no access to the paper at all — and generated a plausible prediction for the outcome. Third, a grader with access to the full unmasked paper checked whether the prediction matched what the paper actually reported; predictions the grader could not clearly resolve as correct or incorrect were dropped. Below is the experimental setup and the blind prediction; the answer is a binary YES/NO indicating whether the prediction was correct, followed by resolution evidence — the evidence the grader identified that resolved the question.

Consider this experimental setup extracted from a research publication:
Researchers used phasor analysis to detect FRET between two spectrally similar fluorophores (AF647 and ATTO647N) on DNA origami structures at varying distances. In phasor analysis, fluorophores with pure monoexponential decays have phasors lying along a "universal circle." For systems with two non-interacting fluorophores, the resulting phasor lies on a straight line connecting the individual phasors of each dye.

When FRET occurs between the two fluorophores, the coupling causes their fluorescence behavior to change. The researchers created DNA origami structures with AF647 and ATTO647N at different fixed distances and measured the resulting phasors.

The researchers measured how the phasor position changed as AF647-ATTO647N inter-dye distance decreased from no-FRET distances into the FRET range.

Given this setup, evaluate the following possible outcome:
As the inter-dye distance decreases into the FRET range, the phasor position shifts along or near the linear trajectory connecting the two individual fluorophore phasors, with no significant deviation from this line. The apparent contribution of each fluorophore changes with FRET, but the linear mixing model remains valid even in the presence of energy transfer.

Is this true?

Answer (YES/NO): NO